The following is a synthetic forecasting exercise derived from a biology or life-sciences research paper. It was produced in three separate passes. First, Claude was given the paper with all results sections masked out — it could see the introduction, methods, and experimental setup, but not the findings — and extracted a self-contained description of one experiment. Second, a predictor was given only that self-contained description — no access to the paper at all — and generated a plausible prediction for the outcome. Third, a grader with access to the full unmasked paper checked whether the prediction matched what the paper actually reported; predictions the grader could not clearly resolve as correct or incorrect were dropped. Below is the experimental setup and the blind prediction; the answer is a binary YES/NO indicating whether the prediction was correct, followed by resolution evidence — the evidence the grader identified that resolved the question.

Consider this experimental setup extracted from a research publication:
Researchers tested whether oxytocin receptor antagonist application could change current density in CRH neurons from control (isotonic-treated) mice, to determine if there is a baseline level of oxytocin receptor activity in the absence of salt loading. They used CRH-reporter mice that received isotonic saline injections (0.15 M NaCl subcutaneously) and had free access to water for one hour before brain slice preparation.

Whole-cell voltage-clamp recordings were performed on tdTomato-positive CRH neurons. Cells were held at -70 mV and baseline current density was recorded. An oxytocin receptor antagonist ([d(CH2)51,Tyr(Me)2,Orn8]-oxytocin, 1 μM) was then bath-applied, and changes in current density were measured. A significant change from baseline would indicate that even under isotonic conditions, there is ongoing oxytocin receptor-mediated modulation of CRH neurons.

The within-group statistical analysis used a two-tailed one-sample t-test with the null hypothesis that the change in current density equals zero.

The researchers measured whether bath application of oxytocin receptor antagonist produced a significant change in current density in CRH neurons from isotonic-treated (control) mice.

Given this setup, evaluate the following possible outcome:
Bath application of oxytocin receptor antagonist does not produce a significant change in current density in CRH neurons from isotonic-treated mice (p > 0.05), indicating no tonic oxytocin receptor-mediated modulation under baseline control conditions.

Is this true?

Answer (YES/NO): YES